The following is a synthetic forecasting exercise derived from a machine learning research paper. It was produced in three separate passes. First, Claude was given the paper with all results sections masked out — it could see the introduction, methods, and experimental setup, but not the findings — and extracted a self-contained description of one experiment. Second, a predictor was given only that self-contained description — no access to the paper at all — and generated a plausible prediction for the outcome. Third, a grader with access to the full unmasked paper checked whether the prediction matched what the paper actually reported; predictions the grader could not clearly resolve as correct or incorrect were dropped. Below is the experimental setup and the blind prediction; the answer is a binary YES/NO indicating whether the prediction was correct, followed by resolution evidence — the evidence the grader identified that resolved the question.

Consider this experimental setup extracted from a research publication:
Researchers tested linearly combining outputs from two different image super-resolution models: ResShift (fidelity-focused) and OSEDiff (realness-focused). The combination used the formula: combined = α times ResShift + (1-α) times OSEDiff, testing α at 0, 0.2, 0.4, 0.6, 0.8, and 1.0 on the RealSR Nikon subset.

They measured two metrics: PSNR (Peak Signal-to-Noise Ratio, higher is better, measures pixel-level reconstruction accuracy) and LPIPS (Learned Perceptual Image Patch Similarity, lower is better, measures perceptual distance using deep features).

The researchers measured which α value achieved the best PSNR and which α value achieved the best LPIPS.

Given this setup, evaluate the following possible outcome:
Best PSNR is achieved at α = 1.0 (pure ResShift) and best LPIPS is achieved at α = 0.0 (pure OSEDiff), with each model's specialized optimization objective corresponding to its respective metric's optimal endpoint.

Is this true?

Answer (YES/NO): NO